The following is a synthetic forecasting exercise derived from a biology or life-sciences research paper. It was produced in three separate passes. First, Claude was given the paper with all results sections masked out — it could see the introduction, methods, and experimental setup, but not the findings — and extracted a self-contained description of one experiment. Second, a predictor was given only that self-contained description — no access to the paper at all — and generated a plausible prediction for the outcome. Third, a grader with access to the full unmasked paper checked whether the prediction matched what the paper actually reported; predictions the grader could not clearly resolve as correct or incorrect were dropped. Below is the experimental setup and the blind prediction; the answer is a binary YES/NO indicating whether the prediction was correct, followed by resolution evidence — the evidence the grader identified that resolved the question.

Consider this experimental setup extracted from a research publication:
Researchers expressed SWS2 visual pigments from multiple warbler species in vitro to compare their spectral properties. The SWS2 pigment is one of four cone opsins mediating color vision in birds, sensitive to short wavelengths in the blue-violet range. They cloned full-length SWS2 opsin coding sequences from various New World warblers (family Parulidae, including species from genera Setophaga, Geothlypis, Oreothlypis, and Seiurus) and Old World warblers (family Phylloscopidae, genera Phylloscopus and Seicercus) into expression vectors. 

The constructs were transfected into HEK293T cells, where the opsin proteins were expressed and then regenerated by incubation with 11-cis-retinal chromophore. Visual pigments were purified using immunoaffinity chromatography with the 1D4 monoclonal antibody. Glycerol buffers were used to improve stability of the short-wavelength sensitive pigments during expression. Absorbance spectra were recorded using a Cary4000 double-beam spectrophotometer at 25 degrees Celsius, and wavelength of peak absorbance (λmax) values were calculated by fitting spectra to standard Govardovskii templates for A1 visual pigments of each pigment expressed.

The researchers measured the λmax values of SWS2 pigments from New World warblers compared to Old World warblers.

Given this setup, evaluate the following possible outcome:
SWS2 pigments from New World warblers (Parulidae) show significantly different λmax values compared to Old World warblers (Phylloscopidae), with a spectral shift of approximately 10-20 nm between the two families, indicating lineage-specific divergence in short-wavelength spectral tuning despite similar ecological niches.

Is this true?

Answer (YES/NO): NO